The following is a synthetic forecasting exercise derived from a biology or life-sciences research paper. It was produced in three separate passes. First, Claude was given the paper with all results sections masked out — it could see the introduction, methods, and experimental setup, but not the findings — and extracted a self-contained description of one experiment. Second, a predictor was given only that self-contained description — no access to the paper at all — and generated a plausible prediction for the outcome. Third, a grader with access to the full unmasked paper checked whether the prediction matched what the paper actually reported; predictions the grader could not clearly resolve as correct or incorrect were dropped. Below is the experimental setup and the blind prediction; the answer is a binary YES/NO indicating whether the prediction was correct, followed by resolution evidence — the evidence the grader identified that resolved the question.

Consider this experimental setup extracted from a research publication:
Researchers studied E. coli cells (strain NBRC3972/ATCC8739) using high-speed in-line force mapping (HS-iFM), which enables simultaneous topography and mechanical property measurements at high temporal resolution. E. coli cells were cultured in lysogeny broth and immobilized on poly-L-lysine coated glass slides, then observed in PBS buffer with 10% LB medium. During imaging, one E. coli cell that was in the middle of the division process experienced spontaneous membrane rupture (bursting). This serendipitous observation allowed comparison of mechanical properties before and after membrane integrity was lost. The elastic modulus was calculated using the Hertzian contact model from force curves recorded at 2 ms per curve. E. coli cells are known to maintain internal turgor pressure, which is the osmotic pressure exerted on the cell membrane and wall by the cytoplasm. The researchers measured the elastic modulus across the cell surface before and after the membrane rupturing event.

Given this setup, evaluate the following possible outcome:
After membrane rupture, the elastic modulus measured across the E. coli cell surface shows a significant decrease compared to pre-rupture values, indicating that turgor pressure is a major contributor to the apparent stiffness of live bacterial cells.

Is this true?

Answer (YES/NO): YES